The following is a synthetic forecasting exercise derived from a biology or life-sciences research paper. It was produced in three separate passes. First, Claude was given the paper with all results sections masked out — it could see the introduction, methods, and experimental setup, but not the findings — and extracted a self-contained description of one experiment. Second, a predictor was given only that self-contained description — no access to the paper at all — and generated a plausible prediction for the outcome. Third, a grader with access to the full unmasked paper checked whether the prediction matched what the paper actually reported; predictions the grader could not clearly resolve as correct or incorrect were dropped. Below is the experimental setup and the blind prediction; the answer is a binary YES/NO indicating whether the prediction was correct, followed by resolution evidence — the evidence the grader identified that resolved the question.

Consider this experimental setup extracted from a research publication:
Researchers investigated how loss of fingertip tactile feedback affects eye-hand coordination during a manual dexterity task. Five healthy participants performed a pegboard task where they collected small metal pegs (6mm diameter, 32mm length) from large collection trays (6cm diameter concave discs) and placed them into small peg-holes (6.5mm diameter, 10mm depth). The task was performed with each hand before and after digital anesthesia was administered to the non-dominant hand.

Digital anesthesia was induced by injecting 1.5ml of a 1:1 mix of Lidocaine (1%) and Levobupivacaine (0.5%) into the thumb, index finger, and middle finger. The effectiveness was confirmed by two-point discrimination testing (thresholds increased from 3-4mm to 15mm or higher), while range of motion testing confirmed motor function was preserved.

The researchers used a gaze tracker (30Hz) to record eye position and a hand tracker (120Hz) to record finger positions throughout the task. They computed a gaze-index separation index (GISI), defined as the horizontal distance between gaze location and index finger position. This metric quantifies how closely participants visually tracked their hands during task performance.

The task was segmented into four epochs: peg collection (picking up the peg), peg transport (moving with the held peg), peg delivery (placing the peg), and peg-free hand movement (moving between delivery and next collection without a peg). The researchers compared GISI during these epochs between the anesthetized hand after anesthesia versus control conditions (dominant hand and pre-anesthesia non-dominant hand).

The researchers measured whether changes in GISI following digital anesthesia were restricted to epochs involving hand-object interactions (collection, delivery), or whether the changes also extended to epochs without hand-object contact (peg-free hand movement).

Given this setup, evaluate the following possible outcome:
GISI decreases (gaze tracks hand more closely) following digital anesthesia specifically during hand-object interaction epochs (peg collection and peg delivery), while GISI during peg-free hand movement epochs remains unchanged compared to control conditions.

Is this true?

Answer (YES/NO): NO